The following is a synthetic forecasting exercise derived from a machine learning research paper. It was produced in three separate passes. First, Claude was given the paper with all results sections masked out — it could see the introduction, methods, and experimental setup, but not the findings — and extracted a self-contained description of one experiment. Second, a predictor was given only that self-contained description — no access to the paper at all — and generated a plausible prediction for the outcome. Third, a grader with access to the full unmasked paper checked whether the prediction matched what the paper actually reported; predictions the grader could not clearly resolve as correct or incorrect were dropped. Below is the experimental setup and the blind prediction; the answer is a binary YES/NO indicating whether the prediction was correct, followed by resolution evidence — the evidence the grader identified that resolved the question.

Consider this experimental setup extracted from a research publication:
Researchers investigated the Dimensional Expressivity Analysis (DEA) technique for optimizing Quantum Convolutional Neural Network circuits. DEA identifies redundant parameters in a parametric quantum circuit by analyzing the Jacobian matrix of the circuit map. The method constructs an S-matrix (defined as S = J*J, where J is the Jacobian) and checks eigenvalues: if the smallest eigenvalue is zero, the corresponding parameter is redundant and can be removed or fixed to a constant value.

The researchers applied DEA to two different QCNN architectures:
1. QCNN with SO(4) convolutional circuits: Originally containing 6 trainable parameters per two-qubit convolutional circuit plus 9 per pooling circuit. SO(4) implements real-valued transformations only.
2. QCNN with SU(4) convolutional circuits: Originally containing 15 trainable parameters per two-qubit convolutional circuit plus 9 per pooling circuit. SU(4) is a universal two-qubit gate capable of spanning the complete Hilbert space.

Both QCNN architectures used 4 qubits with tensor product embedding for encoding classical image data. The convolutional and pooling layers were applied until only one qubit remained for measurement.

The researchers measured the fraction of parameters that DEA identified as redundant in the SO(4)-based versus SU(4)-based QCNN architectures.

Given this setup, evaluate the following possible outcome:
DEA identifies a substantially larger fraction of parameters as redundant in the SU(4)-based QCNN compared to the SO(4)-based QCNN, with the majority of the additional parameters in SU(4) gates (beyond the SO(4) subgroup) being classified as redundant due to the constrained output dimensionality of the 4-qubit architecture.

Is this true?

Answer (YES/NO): YES